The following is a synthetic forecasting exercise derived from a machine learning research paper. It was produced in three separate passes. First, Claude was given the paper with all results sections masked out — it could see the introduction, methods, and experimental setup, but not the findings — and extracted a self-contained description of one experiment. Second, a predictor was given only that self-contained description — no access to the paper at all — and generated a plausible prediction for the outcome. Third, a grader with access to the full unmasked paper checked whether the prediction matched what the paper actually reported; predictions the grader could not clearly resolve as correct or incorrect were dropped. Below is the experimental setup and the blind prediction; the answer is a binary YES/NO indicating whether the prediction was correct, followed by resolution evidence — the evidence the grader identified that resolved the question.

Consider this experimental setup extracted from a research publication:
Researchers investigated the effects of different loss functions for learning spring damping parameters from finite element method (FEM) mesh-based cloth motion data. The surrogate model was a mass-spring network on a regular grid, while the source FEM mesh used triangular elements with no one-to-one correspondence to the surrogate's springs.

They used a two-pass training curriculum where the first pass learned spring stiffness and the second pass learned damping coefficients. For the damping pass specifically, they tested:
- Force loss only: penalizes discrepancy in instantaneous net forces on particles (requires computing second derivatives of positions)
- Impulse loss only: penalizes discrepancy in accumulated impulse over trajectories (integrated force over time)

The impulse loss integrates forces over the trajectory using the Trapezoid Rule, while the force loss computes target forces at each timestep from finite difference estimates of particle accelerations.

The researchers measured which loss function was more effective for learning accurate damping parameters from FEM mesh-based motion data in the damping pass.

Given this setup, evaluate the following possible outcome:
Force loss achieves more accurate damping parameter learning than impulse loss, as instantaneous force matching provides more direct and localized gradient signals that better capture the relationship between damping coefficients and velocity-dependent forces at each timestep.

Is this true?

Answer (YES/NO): NO